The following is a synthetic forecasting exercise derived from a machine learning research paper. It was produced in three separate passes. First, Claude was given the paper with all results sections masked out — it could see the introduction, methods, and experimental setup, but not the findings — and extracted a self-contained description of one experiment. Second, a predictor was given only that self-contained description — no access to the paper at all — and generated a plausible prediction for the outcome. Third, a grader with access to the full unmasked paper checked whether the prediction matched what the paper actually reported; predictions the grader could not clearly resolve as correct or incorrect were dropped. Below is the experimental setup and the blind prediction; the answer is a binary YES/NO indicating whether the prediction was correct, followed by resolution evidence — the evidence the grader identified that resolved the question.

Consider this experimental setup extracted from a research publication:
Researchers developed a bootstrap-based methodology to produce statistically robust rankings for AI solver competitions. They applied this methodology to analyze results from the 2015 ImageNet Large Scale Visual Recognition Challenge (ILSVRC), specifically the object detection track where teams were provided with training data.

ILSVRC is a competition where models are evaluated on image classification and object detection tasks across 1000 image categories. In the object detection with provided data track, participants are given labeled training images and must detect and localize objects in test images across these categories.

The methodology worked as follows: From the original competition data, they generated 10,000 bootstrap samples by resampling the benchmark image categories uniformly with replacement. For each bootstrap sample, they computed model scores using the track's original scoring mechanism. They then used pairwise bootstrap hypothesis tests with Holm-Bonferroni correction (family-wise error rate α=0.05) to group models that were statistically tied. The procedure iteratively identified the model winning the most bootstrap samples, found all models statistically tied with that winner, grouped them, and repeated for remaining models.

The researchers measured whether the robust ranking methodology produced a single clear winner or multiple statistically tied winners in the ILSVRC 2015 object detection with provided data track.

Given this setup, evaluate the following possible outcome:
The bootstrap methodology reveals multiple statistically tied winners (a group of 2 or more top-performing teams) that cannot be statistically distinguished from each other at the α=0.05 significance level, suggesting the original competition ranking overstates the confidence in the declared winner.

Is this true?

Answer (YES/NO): NO